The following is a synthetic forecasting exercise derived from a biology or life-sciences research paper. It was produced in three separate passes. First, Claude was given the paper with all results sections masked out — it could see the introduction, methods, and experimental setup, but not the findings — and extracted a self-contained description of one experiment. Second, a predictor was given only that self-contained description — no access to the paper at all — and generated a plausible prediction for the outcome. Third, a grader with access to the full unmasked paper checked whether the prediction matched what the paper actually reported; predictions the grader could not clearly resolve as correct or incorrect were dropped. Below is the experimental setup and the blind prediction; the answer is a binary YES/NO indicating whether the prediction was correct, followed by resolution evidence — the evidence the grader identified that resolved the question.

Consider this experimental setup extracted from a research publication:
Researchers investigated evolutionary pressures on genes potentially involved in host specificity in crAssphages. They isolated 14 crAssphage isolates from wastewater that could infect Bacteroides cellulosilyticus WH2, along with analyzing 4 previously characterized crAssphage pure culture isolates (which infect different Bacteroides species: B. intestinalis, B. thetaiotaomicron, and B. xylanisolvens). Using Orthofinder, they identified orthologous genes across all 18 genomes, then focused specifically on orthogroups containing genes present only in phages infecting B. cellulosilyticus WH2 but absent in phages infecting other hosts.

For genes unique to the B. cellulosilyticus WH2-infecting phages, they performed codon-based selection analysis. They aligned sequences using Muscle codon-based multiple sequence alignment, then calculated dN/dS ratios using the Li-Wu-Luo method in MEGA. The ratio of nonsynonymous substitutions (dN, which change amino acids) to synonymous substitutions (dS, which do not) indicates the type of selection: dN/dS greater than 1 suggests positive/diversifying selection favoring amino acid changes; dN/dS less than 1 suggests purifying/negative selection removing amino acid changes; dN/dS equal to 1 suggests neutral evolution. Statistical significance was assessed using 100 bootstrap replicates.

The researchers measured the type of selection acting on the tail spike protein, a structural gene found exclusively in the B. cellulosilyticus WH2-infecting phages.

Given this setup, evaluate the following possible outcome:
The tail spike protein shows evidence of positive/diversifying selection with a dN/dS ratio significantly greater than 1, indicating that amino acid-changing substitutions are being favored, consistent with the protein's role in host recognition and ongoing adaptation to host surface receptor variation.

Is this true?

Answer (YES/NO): NO